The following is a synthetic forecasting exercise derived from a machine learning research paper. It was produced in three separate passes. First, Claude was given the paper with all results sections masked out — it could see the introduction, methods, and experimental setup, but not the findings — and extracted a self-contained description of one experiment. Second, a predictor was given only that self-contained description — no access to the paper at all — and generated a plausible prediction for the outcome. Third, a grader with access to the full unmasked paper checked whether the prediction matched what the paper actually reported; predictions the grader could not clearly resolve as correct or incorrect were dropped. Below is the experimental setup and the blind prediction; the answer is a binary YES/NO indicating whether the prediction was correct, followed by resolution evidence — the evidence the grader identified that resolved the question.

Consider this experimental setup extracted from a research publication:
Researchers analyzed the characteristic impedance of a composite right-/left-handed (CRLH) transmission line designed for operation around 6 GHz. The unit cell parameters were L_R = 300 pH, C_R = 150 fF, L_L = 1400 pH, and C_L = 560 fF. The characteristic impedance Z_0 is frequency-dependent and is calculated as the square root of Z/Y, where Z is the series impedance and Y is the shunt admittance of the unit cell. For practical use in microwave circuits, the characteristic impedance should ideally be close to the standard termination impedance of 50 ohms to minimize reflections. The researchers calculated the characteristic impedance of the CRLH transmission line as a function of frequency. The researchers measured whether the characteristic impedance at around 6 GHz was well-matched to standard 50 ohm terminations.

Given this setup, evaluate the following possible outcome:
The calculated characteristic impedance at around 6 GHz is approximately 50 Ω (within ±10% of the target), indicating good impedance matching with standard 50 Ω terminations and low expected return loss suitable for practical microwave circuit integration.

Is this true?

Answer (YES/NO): YES